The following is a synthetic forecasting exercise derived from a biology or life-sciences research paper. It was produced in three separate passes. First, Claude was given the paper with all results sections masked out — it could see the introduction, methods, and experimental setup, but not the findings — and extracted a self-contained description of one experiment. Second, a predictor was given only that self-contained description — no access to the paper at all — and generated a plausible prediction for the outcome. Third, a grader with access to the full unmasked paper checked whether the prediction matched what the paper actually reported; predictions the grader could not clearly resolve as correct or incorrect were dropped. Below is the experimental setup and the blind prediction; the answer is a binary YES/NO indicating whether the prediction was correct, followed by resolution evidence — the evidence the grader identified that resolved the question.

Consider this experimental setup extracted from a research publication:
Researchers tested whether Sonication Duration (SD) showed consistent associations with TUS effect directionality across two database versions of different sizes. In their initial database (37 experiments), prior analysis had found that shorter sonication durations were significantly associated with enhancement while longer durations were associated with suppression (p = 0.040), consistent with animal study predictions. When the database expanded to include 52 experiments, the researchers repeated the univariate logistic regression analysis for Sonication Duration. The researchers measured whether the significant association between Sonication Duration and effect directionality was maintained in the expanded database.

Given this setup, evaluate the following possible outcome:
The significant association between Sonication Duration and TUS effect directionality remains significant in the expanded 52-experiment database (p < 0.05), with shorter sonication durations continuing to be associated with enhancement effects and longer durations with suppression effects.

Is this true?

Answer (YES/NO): NO